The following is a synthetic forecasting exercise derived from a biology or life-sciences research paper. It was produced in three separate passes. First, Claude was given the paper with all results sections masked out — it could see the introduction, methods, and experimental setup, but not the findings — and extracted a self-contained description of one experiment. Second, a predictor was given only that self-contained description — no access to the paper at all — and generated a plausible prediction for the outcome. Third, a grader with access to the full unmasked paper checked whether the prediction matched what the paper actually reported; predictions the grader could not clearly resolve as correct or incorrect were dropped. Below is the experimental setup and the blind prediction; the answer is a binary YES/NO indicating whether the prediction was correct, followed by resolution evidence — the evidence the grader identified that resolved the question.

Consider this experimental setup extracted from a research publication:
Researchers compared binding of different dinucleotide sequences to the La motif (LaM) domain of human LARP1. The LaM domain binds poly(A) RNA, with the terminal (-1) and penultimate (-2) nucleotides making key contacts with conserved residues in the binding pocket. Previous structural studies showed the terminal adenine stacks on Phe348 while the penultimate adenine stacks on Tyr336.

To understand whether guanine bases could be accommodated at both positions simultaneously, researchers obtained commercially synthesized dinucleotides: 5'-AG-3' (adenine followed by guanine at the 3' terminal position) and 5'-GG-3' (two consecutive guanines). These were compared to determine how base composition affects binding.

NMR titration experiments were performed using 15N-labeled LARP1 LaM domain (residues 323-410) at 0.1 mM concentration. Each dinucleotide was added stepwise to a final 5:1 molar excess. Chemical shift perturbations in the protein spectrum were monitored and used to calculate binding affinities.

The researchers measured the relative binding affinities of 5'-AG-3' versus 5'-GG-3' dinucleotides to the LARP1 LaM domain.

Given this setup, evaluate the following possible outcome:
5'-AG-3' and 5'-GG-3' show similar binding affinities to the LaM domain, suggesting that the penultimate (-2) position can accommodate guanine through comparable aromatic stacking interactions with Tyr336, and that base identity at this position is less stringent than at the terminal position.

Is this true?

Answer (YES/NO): YES